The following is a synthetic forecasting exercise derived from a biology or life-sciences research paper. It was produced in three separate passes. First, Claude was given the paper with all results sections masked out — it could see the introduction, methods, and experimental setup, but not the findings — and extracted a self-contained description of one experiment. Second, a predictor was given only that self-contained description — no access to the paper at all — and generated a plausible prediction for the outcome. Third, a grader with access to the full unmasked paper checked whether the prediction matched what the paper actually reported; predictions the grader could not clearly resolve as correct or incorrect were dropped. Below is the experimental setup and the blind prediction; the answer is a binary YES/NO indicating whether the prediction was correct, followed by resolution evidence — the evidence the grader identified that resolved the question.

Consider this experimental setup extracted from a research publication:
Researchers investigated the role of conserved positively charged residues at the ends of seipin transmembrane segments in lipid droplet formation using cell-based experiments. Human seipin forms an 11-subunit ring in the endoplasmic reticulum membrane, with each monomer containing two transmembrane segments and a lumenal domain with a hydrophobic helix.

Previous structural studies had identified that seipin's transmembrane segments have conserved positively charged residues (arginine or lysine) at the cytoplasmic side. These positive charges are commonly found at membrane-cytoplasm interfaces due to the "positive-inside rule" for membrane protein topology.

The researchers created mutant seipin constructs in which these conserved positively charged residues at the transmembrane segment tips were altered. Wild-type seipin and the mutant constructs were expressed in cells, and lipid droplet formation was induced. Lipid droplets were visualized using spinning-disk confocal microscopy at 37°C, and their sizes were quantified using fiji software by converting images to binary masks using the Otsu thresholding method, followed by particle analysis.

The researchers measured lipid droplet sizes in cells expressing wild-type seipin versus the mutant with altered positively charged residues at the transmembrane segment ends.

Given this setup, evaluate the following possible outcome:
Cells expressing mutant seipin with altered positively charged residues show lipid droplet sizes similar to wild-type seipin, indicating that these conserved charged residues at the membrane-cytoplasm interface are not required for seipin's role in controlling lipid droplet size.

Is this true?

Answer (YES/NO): NO